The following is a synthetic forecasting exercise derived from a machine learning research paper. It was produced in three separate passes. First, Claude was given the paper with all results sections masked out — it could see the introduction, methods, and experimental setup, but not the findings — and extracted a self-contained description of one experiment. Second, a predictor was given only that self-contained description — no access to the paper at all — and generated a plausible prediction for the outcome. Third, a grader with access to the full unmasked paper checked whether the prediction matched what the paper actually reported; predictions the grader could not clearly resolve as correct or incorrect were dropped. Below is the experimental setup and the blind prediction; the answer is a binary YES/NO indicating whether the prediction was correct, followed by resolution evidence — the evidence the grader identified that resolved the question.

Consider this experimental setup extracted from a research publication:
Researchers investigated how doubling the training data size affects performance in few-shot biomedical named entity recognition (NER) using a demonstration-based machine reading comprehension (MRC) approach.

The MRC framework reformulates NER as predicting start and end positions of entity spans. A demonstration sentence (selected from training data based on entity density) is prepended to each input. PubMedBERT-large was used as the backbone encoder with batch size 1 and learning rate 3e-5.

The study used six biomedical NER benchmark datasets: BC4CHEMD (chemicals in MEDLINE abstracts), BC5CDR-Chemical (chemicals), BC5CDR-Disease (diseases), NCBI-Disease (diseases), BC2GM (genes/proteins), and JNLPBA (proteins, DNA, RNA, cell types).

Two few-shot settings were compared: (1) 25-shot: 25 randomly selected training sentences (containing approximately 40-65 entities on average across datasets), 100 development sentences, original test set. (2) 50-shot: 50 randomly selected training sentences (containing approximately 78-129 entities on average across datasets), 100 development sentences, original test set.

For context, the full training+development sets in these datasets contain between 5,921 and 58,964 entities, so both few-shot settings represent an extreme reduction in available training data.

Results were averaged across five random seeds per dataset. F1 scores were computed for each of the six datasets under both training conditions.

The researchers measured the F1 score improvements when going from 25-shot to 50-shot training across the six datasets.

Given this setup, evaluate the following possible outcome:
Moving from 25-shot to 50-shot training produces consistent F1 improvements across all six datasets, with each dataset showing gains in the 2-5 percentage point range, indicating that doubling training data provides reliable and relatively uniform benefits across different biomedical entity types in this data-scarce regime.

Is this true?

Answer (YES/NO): NO